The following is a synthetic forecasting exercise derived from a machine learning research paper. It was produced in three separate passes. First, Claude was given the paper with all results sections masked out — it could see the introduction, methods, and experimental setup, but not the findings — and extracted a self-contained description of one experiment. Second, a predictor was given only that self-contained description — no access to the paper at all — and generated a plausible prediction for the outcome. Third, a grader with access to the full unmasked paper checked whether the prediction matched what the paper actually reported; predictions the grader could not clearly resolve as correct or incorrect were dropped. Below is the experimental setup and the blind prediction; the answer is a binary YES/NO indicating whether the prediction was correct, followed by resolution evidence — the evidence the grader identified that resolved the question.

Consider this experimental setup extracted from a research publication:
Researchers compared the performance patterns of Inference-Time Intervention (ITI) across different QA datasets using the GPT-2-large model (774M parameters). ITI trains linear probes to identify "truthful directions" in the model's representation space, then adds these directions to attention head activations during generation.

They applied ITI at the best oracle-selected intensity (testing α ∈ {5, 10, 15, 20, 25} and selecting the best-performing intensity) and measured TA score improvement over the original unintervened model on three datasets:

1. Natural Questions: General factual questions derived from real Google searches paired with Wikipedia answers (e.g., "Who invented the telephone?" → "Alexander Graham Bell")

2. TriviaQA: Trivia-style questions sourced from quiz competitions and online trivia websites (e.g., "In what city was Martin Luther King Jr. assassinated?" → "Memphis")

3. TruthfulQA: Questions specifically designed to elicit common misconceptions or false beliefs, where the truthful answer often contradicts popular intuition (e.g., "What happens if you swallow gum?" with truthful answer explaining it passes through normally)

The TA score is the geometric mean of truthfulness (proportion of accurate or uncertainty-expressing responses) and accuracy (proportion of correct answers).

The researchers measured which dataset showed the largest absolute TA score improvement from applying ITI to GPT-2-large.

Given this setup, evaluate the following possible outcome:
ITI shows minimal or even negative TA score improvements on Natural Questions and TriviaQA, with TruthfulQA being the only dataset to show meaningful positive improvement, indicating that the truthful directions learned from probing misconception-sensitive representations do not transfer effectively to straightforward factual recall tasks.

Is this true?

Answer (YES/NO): NO